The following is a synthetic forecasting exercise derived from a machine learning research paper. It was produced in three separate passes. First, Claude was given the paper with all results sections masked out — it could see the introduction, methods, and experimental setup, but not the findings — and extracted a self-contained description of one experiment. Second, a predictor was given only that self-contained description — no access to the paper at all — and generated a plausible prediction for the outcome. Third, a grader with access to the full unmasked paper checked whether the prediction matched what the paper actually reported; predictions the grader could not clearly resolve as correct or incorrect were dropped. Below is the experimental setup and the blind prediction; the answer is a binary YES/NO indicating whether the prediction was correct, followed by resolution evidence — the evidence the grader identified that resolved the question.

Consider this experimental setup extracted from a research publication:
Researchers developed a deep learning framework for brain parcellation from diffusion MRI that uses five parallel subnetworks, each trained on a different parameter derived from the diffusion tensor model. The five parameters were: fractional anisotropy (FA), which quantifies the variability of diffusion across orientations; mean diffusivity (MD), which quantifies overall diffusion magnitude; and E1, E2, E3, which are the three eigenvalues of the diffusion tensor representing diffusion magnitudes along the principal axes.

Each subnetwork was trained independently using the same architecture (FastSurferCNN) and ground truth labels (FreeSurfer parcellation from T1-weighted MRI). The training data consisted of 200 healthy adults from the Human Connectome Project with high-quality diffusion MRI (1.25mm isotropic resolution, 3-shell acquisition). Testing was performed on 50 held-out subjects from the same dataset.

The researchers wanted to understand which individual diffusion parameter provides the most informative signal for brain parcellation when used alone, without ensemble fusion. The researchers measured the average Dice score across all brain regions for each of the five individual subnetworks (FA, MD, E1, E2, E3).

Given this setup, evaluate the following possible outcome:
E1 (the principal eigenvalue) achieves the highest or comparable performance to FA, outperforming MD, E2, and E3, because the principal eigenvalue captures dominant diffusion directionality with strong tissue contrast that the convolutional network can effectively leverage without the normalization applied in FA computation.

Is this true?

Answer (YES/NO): NO